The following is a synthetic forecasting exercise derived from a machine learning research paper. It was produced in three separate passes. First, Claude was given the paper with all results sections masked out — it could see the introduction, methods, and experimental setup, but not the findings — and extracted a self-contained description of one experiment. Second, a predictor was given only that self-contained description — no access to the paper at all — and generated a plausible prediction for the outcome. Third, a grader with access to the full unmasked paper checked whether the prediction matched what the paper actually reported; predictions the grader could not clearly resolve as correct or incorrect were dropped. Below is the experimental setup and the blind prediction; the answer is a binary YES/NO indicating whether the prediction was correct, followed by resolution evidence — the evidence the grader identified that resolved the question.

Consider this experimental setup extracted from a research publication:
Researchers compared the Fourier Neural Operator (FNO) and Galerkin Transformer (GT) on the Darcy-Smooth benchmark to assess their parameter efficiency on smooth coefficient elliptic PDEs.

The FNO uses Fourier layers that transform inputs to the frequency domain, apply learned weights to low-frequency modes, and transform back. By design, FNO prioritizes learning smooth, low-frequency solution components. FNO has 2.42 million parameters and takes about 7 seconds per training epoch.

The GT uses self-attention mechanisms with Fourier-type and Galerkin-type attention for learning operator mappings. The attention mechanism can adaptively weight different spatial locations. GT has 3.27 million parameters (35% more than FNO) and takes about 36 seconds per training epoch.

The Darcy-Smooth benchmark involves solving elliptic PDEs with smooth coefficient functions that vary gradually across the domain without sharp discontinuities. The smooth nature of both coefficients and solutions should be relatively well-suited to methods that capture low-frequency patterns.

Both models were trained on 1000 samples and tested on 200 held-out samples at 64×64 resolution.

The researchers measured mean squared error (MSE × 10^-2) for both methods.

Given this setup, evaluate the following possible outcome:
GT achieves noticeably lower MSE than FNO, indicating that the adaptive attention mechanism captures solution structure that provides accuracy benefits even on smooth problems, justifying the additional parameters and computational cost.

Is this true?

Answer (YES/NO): NO